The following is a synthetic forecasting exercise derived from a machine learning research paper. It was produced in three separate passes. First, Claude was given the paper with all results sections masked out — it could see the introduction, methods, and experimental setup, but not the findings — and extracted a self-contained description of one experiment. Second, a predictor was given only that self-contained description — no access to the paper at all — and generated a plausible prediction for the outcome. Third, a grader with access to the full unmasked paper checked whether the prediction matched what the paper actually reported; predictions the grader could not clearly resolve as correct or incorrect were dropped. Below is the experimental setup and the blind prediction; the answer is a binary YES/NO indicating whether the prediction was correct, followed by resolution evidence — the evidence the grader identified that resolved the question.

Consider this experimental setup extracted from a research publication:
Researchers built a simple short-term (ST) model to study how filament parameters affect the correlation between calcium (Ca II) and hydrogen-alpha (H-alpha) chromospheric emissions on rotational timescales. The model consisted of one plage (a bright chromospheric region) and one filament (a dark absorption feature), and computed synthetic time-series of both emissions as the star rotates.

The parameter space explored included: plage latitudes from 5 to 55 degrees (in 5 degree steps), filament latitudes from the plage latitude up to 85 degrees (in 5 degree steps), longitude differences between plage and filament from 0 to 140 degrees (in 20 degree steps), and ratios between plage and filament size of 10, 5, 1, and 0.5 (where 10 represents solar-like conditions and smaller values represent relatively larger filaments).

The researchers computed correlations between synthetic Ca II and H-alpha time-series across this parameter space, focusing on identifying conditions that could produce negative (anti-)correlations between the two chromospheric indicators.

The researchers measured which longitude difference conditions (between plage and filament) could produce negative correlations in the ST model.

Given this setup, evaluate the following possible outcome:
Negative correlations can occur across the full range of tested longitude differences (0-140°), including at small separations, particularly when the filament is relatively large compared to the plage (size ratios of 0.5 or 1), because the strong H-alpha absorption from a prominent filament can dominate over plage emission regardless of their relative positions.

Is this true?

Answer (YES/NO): NO